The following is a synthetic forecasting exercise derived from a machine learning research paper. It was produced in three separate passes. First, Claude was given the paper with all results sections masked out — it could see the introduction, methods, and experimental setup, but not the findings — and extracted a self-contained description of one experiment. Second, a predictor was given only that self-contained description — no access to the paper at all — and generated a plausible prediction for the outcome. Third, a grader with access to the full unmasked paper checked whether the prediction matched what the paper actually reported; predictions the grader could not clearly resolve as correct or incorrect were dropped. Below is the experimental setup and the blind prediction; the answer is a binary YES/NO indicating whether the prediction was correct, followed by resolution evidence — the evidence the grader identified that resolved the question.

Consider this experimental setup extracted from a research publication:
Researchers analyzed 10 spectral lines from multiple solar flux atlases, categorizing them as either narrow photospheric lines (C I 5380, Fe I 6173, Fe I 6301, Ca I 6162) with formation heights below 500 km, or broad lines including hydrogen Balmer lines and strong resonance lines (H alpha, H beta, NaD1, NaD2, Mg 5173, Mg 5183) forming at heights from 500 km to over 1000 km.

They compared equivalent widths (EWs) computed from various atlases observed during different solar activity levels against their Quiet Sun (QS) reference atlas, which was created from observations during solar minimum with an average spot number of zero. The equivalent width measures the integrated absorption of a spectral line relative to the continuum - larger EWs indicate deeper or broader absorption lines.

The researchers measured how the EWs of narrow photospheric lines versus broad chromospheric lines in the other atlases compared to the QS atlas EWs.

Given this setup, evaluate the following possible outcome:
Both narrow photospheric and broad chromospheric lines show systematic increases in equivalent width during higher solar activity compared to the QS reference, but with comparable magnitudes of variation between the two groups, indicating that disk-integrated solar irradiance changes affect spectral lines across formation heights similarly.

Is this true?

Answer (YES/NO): NO